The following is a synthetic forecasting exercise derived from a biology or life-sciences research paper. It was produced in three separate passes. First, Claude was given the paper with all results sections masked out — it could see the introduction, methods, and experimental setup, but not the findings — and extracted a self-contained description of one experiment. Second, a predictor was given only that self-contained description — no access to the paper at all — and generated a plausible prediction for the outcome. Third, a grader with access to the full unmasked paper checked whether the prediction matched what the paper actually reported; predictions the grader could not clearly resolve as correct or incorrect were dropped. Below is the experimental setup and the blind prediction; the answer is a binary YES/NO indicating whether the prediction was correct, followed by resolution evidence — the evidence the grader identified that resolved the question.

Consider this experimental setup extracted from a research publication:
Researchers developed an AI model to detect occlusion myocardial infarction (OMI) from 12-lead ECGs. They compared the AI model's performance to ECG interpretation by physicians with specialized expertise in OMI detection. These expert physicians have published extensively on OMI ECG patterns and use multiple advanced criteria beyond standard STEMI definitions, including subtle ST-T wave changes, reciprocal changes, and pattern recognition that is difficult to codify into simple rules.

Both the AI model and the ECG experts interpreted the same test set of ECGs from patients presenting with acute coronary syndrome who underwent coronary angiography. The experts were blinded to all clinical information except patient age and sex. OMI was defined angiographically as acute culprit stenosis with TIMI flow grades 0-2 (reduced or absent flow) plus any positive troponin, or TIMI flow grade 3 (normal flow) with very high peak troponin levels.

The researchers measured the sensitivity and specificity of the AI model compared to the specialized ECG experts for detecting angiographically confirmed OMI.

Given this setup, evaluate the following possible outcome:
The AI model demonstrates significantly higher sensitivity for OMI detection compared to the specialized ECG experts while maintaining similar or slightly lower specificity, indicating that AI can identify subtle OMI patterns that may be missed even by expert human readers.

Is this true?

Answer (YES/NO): NO